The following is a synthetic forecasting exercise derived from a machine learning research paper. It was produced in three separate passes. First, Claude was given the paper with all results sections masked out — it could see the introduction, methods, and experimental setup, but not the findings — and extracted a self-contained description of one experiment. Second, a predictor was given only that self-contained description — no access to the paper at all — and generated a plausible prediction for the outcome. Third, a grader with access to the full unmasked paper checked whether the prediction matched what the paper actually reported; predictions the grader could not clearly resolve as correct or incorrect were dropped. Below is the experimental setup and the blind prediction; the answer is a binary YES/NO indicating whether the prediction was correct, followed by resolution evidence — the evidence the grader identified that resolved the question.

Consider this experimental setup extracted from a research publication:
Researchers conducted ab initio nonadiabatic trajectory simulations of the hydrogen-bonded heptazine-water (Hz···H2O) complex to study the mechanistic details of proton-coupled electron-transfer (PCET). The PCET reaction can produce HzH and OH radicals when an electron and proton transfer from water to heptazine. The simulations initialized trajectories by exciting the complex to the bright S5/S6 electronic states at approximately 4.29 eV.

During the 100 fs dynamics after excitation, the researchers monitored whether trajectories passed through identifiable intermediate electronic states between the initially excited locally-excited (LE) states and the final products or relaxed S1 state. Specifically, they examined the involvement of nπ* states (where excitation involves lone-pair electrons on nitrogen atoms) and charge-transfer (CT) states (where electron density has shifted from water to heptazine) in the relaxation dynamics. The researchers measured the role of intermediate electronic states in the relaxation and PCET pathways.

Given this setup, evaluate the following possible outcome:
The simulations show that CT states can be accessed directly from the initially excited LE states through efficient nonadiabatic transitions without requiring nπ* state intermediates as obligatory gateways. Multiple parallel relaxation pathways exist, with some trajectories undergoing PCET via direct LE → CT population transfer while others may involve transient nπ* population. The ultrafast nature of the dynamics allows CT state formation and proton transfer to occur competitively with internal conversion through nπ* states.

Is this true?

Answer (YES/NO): NO